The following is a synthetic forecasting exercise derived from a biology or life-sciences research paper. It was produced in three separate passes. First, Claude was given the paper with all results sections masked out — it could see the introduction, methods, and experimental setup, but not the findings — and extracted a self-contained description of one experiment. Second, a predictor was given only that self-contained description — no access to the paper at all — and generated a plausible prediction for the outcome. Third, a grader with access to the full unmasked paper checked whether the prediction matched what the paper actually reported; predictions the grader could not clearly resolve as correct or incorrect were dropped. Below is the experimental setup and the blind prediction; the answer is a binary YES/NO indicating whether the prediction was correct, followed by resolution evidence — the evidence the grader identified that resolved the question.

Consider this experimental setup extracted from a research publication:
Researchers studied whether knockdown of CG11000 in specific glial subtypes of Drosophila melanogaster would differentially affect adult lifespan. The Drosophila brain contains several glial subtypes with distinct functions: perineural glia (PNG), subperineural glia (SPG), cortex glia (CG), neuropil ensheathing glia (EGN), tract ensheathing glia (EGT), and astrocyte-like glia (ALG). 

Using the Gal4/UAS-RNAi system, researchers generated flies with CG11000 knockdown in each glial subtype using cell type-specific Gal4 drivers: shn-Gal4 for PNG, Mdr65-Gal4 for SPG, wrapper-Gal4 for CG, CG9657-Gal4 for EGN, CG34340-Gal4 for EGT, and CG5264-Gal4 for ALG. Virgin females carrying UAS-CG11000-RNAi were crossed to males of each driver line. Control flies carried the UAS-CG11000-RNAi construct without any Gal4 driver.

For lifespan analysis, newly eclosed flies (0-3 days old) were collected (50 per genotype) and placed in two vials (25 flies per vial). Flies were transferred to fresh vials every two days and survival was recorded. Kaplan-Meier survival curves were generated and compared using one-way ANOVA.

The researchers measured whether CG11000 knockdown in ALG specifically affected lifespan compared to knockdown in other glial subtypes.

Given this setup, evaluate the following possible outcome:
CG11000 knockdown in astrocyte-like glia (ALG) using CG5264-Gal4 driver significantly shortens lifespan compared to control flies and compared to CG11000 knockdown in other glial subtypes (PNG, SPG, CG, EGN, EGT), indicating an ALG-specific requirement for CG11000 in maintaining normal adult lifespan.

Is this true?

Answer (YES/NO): YES